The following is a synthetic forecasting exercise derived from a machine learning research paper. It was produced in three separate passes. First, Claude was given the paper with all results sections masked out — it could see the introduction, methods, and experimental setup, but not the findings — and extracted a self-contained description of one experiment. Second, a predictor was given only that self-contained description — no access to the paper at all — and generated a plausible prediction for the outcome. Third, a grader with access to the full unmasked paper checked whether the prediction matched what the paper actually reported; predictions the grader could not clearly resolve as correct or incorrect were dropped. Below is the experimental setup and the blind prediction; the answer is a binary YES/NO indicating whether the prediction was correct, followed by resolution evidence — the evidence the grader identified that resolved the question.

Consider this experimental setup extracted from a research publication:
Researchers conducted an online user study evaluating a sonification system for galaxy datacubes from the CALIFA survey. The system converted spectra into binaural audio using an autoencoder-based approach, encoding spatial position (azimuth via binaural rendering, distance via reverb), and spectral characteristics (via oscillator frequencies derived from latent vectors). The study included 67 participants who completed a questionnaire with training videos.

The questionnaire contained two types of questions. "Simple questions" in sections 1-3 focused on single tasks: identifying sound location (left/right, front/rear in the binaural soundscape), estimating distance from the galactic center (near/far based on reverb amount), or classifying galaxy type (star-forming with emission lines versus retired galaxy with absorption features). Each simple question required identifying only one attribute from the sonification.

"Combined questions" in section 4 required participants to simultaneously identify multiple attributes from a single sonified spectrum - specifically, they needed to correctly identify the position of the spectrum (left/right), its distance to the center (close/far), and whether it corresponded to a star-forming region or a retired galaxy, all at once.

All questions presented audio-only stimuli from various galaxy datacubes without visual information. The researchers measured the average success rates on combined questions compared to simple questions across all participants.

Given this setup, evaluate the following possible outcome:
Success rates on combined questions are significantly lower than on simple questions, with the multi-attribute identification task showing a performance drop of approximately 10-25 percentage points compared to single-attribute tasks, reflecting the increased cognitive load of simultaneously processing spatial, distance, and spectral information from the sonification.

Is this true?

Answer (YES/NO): NO